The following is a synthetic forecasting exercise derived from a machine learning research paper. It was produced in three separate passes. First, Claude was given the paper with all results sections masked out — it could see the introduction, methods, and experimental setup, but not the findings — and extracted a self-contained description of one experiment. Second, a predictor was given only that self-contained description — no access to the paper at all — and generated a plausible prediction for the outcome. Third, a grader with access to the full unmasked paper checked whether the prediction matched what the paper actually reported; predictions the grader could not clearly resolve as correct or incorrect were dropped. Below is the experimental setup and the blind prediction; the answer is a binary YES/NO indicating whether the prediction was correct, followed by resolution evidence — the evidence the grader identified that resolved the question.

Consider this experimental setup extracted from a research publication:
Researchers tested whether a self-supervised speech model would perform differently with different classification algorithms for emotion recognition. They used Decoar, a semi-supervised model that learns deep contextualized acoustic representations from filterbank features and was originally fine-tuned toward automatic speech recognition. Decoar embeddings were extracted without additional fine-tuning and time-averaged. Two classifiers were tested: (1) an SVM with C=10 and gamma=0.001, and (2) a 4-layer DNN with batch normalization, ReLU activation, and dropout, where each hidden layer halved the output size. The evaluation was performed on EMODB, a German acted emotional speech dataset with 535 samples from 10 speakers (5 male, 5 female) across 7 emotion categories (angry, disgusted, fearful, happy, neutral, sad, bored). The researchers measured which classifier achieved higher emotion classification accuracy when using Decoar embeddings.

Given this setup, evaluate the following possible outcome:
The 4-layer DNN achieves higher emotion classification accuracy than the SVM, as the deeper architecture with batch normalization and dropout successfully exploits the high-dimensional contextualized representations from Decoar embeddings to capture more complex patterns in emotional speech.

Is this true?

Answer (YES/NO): YES